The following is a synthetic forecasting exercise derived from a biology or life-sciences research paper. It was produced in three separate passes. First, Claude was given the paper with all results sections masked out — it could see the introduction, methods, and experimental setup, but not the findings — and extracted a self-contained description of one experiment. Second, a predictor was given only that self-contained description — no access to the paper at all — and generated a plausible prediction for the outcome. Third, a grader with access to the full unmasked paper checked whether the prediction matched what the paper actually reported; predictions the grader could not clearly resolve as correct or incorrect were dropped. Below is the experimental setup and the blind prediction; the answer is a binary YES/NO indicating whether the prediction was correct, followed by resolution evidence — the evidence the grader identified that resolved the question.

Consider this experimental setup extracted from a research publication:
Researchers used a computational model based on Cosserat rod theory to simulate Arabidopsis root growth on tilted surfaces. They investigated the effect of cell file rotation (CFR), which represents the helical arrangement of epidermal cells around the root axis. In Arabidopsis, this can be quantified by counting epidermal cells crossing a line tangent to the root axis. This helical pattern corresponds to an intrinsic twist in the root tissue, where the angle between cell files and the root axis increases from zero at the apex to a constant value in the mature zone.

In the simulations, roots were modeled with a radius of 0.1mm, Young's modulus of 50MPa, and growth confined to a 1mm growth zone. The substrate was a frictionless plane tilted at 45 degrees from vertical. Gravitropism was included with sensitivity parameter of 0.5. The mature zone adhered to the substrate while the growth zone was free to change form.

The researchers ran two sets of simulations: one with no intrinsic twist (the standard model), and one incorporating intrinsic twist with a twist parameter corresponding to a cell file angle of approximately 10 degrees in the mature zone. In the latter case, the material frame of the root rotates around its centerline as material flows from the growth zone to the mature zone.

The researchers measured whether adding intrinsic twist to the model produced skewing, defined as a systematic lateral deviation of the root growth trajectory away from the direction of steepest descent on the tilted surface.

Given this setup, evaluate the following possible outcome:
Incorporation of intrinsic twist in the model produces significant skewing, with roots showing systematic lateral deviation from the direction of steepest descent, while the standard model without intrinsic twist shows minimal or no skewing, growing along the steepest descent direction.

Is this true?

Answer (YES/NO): YES